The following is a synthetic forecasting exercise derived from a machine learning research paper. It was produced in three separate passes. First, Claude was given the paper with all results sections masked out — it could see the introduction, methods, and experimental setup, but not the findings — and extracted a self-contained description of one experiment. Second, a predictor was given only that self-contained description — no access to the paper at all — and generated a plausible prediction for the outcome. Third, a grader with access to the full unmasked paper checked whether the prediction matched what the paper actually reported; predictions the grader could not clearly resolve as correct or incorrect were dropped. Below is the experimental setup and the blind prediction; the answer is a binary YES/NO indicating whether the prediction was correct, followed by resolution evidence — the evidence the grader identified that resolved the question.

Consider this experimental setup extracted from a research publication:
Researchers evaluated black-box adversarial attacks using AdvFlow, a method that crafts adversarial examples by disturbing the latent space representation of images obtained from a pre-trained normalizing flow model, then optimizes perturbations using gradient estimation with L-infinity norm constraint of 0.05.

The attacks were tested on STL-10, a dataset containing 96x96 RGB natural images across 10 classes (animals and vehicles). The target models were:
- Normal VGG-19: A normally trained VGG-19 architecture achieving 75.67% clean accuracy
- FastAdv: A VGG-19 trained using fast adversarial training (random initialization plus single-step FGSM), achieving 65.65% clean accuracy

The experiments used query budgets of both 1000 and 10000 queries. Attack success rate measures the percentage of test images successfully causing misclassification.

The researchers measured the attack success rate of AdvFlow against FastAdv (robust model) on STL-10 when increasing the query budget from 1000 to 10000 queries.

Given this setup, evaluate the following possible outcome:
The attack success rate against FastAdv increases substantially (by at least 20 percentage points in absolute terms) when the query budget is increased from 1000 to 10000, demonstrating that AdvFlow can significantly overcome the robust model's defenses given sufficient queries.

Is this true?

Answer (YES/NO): NO